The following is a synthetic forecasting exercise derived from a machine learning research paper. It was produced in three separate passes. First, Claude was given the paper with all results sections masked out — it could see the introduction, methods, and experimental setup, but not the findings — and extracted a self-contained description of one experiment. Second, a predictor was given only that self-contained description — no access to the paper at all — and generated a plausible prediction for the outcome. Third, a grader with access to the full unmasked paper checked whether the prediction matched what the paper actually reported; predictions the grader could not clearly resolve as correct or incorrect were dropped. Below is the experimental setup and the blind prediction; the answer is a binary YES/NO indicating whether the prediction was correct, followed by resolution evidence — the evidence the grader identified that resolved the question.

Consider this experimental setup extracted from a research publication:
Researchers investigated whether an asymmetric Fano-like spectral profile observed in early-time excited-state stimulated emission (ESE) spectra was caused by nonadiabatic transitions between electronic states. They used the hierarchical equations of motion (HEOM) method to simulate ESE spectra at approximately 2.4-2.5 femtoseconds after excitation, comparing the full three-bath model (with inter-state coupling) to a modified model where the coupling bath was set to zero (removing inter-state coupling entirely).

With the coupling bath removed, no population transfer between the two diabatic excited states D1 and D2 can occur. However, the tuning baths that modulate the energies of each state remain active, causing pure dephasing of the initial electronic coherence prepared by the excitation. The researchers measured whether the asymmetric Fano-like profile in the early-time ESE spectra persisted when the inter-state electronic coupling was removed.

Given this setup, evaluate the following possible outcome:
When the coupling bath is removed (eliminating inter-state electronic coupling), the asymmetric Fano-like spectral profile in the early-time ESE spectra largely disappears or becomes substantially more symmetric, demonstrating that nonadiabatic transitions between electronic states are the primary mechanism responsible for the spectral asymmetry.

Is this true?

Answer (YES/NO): NO